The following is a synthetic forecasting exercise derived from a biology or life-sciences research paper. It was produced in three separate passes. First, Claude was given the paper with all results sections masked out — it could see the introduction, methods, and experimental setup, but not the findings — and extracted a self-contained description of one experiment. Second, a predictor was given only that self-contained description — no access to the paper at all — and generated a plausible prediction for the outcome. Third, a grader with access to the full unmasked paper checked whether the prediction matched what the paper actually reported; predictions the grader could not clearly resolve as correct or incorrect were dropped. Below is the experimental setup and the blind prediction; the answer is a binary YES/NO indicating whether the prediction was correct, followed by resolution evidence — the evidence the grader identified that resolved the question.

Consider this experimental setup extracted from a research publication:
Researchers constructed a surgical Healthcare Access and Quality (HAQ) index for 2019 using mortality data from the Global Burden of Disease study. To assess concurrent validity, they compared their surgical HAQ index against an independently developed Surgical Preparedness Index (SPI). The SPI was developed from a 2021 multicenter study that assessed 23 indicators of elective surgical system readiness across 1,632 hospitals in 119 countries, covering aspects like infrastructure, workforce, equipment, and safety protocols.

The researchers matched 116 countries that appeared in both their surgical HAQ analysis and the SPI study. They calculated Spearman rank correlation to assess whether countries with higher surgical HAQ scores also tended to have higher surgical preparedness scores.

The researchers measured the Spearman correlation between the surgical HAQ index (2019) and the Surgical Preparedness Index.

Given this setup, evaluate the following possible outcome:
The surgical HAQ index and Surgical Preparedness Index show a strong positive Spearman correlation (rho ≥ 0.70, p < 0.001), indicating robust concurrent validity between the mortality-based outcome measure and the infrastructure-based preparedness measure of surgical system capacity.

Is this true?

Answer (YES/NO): NO